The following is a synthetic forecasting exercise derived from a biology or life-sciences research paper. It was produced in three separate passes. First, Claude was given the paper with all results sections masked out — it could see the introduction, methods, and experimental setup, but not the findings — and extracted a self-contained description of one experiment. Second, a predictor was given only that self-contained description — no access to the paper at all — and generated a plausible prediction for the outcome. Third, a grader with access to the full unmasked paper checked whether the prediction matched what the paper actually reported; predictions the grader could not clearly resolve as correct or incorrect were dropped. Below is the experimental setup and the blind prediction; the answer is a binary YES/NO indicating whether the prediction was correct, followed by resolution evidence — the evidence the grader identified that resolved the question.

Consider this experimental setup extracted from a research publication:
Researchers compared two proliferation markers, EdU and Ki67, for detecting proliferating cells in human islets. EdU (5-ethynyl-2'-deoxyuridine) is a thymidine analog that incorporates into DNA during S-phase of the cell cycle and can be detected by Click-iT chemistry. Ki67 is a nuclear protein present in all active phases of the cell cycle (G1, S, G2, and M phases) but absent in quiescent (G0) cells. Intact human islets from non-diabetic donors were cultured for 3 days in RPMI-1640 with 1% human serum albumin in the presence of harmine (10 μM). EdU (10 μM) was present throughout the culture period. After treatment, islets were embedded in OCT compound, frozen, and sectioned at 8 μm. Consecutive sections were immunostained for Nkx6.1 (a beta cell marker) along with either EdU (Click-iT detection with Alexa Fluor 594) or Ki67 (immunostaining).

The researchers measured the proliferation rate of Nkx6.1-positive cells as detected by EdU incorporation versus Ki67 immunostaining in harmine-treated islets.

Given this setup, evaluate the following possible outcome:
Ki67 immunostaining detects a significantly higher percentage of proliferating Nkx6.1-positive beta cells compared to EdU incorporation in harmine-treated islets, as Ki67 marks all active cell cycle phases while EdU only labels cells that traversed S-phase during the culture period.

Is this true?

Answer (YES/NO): NO